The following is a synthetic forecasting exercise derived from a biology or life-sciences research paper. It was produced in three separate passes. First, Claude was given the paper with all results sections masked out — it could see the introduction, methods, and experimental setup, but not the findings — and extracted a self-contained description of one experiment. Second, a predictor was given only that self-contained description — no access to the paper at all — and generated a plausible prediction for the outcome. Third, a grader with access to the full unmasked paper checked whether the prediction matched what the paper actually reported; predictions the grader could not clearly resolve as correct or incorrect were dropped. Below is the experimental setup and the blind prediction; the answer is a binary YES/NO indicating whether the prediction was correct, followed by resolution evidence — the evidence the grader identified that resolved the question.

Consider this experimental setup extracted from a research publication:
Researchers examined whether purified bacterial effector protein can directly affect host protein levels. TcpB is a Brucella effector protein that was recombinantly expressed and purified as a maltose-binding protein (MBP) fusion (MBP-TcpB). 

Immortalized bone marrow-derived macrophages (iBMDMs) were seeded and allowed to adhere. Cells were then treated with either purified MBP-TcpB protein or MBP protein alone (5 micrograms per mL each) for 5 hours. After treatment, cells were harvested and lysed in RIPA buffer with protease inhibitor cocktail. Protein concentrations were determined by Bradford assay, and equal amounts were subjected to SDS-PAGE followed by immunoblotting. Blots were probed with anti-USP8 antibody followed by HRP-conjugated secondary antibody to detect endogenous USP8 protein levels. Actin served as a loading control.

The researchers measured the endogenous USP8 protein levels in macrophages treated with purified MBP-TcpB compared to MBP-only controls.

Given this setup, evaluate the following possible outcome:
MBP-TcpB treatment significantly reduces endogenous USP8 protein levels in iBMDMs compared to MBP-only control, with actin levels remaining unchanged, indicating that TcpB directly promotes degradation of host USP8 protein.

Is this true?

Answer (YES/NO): NO